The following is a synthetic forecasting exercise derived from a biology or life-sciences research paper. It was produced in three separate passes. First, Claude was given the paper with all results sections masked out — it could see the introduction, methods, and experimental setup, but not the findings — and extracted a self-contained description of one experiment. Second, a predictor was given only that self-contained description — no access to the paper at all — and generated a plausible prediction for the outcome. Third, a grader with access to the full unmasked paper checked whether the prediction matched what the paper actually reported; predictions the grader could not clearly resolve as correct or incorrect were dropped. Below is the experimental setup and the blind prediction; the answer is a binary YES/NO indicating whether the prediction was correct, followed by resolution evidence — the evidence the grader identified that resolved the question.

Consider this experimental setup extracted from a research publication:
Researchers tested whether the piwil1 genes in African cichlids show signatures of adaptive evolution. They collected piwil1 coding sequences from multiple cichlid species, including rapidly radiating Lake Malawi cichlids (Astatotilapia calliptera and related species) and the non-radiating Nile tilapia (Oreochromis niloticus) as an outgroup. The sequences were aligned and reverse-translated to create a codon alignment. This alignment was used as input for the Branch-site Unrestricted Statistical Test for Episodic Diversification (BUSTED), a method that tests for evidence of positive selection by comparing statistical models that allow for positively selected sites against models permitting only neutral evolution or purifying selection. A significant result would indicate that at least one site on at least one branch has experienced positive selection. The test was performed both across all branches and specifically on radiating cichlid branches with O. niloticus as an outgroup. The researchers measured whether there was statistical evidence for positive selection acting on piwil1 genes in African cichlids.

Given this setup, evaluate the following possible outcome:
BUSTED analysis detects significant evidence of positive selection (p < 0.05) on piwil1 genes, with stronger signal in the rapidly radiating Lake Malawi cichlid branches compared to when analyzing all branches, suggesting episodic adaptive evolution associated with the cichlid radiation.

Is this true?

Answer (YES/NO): NO